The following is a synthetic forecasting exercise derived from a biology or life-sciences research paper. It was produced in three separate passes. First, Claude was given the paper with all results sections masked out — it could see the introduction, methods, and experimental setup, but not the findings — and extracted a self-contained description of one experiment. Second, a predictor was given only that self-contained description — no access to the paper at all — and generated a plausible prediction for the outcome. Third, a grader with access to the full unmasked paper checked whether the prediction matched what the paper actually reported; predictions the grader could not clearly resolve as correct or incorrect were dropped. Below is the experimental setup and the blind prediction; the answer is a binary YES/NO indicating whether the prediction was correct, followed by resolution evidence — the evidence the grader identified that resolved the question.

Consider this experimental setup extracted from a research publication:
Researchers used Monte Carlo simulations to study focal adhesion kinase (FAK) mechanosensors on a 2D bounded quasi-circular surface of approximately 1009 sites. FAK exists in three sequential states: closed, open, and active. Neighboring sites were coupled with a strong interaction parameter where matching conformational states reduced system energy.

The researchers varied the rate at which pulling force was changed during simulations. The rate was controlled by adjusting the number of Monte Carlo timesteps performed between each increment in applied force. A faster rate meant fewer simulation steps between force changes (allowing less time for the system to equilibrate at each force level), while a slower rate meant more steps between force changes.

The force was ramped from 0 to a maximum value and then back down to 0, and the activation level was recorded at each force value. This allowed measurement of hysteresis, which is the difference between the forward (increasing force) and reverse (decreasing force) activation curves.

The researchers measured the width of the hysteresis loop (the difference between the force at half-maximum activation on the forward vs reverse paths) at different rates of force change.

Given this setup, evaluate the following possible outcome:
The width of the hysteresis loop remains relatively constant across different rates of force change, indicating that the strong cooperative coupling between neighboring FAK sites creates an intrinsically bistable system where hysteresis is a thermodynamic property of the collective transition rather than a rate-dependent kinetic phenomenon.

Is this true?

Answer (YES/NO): NO